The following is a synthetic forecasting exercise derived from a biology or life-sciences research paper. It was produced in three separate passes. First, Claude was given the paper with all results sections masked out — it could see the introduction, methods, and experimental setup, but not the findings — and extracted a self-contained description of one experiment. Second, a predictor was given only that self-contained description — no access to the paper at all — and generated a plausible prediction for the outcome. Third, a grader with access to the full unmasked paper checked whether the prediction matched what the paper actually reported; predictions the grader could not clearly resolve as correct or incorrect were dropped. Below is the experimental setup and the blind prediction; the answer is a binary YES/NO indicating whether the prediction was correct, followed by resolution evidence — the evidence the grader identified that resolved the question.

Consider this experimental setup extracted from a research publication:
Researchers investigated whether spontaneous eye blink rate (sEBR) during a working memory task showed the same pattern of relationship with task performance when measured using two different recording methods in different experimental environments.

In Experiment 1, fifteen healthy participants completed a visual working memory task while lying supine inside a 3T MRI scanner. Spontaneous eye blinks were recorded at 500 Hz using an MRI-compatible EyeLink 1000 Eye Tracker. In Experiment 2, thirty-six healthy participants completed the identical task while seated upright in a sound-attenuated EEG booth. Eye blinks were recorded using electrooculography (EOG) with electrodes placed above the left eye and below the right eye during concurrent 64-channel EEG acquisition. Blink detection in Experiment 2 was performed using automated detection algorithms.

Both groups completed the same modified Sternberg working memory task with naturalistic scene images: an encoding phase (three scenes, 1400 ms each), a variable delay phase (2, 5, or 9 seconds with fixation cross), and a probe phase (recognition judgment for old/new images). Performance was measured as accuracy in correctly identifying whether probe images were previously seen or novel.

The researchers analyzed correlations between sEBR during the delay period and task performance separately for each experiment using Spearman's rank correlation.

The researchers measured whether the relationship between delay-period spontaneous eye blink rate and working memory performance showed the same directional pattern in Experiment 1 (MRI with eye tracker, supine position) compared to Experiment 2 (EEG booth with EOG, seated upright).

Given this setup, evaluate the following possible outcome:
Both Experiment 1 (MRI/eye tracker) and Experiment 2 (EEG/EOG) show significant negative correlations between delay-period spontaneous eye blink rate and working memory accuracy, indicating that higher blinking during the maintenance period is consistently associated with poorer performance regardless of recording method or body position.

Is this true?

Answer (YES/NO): NO